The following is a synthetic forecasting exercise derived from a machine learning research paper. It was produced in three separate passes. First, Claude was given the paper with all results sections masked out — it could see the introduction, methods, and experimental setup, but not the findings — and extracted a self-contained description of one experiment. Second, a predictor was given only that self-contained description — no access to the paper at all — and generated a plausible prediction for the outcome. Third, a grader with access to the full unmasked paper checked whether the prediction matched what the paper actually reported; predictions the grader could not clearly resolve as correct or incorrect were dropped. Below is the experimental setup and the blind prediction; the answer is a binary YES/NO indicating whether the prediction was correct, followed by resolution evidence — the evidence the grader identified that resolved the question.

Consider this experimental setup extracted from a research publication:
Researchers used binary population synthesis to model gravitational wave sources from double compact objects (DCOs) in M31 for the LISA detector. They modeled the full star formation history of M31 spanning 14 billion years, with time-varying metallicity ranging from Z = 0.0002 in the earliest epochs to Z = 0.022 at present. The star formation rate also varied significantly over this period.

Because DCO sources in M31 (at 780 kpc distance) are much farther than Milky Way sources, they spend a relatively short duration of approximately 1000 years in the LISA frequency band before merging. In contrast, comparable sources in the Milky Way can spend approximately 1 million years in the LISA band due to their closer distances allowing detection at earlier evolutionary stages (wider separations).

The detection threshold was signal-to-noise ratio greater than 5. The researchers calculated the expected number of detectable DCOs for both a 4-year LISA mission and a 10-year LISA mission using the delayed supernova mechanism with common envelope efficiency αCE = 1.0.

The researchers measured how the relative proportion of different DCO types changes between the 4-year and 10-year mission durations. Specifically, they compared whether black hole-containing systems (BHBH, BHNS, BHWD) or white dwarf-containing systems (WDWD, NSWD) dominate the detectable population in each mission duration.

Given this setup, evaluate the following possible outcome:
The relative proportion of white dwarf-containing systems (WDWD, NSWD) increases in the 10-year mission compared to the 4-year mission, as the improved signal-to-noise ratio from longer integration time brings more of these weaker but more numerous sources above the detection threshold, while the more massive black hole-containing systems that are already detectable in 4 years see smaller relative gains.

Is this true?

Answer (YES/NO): YES